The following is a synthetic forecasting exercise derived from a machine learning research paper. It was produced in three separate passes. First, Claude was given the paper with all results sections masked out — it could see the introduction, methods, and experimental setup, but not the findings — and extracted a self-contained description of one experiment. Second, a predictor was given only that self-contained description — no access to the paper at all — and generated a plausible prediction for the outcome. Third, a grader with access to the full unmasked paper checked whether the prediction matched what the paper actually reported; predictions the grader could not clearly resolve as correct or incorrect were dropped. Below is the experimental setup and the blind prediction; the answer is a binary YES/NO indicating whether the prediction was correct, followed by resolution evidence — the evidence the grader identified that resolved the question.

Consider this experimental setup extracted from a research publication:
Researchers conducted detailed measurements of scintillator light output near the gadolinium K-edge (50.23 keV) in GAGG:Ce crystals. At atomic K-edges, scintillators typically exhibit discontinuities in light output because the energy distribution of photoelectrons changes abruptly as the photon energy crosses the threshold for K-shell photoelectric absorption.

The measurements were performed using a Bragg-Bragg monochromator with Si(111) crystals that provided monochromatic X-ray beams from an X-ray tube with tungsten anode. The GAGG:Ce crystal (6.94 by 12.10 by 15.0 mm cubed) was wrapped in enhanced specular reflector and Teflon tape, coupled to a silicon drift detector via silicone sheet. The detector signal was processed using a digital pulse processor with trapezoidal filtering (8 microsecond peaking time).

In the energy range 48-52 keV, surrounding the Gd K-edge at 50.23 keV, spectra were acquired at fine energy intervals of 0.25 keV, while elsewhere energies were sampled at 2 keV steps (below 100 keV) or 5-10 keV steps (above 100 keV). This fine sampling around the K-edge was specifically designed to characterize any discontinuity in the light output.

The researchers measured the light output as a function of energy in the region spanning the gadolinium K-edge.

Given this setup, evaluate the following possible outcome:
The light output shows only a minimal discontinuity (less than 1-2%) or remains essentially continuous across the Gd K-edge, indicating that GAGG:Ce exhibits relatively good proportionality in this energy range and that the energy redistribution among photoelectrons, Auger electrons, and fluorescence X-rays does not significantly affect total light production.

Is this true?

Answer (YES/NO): NO